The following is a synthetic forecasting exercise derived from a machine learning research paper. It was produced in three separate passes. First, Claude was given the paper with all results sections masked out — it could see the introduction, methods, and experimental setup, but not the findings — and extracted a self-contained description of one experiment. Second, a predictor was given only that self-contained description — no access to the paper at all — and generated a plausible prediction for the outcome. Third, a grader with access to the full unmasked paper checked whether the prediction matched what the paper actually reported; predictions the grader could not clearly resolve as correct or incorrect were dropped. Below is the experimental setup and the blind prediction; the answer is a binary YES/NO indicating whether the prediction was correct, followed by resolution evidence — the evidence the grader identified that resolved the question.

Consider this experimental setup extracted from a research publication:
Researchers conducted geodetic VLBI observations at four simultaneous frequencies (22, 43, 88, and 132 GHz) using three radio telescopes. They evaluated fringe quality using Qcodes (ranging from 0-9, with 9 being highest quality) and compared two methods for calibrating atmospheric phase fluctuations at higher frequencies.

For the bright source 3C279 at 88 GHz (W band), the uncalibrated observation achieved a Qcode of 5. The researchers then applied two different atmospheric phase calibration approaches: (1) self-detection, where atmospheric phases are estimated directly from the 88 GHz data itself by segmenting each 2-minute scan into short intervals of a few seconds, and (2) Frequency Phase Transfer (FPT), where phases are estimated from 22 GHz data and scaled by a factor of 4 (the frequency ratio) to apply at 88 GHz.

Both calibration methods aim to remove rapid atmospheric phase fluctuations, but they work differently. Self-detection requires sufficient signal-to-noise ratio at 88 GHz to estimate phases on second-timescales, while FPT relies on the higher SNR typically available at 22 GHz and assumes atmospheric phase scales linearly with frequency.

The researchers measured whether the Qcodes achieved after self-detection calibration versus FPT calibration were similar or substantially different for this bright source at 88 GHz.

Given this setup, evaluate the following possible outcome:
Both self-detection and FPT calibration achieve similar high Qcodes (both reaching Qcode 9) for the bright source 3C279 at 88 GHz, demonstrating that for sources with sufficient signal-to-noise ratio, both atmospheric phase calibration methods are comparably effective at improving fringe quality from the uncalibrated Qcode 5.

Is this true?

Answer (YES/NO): YES